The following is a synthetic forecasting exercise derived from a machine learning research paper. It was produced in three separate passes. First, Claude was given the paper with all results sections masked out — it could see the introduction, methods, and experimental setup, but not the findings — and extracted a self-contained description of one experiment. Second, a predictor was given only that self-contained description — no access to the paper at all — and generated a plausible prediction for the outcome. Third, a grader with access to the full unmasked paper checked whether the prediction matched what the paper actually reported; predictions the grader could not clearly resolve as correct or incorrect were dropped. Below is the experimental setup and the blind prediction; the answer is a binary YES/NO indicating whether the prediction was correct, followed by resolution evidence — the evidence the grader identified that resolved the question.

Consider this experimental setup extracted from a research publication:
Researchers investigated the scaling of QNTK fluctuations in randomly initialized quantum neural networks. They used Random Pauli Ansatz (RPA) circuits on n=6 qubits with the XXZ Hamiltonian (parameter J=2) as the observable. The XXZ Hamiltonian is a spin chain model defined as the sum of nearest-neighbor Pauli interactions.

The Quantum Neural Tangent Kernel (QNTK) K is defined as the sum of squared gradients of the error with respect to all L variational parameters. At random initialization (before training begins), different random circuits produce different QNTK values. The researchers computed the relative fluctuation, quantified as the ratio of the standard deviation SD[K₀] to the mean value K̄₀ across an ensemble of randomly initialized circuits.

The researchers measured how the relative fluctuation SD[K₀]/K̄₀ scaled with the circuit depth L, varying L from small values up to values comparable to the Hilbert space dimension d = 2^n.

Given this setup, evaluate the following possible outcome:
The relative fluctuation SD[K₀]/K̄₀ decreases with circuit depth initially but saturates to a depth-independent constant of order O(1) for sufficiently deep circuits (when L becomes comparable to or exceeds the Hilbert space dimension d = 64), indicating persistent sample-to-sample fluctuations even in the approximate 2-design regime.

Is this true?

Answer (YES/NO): NO